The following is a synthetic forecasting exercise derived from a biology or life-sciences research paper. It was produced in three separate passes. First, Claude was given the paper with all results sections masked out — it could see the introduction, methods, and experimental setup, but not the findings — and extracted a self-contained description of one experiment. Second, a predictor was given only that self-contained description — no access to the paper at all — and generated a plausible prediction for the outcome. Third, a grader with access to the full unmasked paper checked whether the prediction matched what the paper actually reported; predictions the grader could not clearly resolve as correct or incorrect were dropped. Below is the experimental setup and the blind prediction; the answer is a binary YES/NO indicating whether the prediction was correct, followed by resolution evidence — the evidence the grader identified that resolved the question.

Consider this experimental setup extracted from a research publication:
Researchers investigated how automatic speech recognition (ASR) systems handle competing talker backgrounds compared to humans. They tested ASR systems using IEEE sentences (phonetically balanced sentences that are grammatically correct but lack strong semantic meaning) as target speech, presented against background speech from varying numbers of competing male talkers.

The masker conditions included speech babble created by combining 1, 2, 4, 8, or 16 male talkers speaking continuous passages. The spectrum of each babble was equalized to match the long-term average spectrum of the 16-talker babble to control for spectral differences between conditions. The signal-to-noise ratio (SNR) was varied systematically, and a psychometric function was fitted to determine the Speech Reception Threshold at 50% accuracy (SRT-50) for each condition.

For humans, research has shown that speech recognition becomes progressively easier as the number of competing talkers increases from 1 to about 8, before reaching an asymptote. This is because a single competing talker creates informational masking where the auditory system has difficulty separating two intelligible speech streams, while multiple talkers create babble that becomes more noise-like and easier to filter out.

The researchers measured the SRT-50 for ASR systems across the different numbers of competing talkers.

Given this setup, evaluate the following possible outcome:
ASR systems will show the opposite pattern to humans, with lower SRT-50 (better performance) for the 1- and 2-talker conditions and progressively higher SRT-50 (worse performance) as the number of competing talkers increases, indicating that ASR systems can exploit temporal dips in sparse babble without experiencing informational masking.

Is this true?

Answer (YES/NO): NO